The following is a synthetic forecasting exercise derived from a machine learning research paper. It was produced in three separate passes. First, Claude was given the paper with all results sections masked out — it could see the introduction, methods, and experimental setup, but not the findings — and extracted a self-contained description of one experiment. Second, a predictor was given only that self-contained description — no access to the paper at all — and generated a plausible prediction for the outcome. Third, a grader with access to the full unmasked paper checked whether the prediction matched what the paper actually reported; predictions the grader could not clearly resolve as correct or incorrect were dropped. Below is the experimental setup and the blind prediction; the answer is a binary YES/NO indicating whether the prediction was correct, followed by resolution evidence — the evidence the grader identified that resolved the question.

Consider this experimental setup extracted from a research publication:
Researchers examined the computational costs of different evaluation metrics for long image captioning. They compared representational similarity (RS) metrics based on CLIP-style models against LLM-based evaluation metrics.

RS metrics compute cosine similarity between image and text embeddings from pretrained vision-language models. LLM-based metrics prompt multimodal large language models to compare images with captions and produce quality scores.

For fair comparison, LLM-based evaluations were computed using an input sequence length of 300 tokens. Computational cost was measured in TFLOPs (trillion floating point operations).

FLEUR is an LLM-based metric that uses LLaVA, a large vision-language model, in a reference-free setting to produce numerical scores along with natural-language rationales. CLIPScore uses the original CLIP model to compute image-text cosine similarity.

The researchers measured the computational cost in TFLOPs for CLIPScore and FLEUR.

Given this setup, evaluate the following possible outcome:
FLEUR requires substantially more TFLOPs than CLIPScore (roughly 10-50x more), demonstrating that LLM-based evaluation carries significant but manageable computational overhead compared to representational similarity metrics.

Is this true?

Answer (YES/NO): NO